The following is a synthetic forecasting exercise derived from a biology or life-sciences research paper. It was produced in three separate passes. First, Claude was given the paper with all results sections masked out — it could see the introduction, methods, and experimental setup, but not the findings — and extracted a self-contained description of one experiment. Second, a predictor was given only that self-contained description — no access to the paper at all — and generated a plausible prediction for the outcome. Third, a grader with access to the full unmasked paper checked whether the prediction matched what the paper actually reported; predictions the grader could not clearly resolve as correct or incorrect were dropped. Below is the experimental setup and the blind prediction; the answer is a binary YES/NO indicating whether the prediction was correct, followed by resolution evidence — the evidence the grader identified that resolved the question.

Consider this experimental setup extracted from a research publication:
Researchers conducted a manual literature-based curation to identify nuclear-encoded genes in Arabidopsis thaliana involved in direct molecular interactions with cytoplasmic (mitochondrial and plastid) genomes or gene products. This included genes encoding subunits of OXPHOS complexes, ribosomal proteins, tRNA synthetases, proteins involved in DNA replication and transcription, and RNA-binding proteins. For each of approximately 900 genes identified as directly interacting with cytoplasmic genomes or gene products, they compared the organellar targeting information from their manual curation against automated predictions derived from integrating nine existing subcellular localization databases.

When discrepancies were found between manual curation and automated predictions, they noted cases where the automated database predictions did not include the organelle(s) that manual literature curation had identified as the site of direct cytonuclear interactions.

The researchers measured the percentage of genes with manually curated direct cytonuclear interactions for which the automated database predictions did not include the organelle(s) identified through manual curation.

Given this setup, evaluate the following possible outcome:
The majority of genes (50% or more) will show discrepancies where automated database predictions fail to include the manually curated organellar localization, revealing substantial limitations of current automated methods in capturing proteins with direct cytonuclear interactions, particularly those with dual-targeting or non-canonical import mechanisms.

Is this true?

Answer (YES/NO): NO